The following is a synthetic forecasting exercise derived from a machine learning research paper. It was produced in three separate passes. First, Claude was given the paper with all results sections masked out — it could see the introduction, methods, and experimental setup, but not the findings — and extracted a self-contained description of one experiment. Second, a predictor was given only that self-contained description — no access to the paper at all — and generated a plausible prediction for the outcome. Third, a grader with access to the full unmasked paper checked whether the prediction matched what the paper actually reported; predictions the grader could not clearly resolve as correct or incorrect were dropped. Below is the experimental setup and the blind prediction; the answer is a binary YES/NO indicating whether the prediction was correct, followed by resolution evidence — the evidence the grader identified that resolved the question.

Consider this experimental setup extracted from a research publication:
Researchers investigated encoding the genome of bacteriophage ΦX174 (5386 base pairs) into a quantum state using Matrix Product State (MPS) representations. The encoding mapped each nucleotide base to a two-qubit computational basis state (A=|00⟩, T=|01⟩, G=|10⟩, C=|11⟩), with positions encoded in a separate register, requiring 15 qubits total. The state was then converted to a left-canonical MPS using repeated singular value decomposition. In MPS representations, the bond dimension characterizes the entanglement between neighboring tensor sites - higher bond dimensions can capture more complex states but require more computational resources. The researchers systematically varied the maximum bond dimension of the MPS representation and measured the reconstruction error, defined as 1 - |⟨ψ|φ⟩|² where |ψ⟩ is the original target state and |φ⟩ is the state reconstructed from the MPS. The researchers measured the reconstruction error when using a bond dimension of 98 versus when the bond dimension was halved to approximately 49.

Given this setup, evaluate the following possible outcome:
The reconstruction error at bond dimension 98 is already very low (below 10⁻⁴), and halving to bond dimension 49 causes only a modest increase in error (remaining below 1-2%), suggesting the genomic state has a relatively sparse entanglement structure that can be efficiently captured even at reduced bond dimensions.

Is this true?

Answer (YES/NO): NO